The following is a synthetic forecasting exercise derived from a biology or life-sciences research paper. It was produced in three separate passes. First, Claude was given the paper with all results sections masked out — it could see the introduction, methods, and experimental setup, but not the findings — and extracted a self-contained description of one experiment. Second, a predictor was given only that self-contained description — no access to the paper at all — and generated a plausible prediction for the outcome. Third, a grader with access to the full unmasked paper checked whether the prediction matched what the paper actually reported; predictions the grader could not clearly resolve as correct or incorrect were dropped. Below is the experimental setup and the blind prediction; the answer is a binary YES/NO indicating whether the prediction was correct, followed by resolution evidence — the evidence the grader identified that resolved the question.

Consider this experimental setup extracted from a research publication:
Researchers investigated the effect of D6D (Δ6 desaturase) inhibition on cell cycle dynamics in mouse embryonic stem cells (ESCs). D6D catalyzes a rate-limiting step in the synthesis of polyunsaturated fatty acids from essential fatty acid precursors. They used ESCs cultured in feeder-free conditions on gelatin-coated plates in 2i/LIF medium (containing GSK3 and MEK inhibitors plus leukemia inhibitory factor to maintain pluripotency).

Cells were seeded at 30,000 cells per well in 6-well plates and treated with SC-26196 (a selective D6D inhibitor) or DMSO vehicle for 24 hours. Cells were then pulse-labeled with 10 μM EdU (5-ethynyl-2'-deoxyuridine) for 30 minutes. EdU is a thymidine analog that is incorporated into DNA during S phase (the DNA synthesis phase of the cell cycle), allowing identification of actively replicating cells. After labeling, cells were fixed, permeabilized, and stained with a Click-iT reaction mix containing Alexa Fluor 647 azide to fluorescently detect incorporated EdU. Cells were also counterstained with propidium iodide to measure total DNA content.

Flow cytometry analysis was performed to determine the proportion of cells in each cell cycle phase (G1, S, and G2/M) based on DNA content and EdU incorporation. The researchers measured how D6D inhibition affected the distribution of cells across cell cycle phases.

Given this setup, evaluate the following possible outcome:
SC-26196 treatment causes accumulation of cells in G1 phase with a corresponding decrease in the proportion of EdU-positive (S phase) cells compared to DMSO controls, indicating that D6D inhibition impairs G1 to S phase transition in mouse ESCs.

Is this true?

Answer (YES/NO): NO